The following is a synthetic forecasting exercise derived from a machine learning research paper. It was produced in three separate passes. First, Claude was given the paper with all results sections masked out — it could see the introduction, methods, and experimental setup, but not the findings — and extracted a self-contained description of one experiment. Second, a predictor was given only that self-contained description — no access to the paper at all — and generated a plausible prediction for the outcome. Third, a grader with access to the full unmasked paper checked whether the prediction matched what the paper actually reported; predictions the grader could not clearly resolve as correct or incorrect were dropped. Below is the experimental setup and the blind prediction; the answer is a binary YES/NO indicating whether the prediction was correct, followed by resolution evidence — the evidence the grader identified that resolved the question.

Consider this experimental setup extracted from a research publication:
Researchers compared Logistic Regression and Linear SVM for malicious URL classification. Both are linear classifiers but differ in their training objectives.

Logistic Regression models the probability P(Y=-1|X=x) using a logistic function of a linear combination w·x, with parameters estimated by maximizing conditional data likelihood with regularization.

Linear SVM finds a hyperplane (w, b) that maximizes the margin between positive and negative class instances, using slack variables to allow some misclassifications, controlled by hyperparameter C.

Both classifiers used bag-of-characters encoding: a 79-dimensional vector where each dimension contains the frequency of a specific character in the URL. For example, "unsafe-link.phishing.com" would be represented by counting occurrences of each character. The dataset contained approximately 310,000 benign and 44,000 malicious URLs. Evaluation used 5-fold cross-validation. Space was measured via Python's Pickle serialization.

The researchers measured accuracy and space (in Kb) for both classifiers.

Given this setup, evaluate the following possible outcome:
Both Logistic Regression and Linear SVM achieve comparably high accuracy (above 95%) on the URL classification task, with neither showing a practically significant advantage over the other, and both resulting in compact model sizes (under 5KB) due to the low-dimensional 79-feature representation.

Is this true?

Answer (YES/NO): NO